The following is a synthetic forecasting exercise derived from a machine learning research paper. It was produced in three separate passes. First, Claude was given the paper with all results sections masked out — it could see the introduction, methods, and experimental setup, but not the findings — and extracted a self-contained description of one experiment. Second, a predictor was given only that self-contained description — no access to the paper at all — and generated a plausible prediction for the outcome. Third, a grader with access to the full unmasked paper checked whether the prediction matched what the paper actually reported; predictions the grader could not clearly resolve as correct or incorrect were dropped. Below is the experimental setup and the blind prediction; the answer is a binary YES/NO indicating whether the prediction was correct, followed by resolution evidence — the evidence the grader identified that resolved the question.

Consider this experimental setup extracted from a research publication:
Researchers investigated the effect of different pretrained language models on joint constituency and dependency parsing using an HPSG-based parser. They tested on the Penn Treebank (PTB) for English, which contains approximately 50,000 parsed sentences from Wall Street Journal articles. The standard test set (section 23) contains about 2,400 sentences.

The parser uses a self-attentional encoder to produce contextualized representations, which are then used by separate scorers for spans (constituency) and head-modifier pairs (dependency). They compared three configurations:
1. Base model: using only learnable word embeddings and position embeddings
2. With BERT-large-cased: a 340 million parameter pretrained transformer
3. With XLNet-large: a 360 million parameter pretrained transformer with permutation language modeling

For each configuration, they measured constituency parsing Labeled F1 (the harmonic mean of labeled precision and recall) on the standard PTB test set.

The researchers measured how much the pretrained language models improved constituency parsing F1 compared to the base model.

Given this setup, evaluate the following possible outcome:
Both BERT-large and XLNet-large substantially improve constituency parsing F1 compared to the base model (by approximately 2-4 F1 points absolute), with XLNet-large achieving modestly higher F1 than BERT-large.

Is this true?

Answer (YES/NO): YES